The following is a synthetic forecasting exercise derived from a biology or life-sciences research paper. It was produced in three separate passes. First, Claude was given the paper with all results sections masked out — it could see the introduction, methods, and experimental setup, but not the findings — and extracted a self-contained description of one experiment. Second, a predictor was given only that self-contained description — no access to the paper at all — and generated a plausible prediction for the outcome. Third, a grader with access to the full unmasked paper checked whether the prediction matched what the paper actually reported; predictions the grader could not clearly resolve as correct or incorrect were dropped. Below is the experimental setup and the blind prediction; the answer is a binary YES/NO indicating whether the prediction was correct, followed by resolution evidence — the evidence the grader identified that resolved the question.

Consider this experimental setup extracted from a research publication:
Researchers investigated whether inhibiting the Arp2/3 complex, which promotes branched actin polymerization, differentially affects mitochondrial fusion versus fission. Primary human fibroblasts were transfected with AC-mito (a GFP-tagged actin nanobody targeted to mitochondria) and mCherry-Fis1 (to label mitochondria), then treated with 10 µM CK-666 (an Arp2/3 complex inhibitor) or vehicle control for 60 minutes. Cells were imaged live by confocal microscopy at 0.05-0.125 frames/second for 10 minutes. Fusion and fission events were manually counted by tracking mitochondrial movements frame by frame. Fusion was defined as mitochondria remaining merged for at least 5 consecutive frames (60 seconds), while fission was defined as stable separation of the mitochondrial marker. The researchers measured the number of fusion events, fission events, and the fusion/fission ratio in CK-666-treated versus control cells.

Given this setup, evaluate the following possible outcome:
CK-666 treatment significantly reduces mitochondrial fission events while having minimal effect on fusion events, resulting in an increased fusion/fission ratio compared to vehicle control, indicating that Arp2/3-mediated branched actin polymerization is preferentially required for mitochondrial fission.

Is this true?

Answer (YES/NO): NO